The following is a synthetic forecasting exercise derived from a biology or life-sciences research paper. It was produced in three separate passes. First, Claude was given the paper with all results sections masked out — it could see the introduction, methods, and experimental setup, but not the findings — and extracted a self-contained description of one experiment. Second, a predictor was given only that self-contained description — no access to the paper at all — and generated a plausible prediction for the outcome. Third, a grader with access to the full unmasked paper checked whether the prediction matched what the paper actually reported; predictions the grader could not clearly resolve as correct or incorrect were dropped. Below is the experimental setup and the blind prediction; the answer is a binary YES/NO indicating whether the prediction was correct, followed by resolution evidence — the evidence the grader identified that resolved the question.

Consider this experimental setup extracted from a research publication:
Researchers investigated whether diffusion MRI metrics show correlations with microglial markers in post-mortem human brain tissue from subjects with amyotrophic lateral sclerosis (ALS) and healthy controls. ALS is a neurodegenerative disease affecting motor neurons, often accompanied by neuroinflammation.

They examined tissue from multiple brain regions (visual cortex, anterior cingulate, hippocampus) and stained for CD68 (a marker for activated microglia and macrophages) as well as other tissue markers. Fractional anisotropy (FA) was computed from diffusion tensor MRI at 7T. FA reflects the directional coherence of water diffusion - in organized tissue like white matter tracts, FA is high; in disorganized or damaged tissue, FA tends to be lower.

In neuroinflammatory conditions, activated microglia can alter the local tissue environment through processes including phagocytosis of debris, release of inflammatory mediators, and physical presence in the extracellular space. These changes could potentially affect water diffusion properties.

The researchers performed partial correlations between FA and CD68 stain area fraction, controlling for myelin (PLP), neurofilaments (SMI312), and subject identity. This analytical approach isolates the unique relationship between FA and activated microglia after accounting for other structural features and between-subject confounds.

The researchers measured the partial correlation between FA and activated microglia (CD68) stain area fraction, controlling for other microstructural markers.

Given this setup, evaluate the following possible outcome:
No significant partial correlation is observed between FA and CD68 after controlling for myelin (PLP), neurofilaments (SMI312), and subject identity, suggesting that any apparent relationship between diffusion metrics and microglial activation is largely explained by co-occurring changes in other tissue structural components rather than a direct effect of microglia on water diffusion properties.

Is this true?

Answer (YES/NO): NO